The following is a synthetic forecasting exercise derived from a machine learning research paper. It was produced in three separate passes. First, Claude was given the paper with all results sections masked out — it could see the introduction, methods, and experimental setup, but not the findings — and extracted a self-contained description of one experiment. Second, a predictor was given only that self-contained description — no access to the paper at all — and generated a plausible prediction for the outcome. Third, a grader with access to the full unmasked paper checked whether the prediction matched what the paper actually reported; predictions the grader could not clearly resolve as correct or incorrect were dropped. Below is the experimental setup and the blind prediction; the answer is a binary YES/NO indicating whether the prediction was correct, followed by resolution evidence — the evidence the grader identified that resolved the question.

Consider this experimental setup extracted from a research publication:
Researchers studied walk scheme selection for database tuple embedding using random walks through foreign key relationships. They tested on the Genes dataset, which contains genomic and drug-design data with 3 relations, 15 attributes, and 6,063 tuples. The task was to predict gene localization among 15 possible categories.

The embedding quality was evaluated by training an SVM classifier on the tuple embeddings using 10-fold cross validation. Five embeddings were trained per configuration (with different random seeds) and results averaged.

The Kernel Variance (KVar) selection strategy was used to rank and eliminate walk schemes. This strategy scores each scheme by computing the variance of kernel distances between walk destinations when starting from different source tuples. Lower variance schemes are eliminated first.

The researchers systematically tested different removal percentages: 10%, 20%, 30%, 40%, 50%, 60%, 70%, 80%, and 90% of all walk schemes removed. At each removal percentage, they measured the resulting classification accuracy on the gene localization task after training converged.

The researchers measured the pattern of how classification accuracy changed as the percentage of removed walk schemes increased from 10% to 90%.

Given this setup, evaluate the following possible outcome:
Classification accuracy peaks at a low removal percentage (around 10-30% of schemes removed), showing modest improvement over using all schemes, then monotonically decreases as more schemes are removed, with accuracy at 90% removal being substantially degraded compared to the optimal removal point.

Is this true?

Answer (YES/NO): NO